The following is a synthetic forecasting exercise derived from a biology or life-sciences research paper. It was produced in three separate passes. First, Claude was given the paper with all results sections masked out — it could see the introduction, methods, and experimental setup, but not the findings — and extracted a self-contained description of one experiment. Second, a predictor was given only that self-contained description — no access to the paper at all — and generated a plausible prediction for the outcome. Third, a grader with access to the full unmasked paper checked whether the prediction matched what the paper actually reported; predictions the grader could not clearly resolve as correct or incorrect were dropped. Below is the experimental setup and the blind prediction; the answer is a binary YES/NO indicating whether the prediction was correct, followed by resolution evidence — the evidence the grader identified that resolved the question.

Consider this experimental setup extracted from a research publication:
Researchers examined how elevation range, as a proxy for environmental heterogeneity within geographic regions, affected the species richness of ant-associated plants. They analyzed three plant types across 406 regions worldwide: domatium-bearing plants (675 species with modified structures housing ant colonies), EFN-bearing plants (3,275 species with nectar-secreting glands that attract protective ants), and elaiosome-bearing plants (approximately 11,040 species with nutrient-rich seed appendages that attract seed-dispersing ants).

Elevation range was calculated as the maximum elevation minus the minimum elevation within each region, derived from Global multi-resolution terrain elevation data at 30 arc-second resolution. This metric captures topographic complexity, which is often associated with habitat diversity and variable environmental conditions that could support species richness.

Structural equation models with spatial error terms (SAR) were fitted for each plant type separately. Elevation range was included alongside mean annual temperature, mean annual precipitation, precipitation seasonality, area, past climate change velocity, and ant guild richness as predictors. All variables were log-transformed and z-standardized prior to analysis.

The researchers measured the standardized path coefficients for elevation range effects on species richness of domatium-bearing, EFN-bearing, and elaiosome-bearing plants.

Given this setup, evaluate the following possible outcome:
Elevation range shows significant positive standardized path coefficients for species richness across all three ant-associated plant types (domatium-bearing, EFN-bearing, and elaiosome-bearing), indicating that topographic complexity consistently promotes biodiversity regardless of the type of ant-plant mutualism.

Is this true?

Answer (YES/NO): NO